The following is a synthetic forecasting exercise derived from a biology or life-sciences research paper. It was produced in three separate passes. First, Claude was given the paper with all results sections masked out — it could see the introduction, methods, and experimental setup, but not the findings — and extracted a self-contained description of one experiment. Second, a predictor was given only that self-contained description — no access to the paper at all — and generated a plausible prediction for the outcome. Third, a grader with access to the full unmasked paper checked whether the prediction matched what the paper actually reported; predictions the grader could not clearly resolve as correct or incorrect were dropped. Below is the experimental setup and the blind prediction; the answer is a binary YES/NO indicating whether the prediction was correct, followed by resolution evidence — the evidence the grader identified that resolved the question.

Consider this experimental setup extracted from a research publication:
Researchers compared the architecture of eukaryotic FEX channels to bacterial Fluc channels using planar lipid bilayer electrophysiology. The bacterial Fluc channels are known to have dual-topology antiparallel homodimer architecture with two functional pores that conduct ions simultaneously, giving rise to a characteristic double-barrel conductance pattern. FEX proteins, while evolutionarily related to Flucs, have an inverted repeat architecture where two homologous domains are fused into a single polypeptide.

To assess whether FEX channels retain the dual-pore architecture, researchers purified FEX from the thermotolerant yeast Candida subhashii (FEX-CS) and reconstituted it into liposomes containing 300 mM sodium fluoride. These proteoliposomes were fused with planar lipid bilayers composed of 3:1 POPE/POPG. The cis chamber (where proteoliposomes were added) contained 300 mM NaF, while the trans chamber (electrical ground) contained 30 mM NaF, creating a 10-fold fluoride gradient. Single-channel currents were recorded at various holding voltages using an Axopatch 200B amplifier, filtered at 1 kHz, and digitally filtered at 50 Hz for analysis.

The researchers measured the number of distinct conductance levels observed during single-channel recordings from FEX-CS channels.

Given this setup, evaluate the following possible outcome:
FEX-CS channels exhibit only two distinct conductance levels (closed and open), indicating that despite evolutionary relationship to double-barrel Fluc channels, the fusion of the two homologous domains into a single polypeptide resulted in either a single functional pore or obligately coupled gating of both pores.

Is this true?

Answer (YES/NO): YES